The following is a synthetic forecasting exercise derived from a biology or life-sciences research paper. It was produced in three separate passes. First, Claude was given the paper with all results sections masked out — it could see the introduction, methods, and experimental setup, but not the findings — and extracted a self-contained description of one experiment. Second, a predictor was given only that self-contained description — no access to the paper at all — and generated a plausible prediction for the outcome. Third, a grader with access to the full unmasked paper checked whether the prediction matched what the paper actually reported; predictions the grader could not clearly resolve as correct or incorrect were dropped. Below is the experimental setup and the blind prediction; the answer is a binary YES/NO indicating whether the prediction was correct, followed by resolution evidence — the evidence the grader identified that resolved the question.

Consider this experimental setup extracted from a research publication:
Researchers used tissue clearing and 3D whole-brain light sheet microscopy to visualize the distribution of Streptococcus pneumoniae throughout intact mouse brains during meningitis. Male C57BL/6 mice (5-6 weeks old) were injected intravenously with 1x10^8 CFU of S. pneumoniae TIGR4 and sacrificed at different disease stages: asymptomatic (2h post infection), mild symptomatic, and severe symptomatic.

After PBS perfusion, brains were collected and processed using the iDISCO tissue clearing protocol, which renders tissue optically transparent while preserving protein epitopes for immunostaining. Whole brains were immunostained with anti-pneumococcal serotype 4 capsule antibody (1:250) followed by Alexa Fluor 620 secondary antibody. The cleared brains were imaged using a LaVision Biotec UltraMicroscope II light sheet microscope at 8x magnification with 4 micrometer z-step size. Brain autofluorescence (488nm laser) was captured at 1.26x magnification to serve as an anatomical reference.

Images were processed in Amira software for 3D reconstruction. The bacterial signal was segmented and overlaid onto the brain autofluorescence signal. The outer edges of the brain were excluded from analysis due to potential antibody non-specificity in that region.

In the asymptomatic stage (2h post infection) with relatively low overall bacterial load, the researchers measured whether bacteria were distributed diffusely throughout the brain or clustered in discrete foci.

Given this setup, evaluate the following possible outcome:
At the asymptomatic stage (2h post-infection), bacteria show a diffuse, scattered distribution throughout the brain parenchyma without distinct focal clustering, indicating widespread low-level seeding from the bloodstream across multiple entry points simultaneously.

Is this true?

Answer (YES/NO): NO